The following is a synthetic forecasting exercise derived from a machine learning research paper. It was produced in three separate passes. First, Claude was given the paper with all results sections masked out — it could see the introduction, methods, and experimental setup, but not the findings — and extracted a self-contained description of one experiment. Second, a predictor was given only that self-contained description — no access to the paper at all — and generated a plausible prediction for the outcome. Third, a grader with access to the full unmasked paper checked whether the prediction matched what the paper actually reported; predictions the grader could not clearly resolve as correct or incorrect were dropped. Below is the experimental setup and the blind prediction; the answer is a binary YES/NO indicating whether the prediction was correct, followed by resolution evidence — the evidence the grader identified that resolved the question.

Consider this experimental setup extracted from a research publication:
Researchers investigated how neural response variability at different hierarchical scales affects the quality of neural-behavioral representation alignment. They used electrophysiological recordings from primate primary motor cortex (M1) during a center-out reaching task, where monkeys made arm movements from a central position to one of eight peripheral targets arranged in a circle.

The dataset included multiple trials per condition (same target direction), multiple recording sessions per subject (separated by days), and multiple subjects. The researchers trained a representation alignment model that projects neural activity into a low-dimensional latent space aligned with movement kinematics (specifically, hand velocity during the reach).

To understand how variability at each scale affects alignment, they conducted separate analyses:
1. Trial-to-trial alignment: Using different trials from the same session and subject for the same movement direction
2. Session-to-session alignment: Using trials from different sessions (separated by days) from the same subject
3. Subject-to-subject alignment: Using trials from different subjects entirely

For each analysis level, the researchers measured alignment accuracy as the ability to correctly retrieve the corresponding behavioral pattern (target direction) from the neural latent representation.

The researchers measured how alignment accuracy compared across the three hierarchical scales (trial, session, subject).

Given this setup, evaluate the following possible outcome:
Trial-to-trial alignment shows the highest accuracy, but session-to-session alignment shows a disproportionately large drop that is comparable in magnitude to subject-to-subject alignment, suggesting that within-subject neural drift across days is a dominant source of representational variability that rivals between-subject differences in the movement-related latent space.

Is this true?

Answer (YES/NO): NO